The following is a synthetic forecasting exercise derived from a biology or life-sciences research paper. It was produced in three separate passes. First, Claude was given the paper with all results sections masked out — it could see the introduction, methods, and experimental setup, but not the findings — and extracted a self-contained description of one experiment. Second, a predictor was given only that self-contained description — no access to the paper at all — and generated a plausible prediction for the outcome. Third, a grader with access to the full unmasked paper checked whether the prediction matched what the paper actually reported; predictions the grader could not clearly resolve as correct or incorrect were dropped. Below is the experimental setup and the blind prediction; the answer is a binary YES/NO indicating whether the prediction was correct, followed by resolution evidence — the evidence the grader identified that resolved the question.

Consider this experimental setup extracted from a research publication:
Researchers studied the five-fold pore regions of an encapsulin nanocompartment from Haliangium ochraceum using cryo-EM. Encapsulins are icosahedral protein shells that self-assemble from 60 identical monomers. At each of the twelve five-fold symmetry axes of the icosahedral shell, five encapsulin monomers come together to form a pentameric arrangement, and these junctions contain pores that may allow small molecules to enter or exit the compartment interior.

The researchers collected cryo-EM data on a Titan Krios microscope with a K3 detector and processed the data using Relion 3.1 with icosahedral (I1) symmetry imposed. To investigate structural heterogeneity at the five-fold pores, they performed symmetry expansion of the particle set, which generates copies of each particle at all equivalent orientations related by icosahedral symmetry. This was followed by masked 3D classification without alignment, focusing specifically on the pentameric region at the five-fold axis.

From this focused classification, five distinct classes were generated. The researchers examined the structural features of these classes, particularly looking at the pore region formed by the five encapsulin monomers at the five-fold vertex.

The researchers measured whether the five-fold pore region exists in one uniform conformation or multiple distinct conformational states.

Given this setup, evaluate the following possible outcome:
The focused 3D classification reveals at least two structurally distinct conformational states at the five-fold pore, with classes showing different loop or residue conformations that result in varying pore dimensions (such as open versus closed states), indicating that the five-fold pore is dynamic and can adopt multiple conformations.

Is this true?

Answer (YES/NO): YES